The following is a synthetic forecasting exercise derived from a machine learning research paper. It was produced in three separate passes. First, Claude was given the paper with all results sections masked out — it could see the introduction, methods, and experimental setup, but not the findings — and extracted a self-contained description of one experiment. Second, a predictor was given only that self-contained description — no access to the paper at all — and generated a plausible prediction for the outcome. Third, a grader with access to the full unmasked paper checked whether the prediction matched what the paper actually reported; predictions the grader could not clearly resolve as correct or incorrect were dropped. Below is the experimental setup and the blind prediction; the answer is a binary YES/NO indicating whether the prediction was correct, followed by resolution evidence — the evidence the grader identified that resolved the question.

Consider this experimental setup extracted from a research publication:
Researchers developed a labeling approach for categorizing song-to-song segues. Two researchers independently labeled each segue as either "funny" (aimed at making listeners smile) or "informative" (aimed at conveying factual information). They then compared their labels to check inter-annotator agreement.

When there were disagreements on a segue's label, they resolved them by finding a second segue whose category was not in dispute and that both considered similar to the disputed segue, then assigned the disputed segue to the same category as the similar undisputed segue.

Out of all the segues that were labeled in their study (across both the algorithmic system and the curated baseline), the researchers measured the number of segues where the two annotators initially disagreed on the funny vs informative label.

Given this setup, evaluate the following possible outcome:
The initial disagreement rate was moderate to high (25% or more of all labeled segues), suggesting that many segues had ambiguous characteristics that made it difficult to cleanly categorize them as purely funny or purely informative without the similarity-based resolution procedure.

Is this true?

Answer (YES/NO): NO